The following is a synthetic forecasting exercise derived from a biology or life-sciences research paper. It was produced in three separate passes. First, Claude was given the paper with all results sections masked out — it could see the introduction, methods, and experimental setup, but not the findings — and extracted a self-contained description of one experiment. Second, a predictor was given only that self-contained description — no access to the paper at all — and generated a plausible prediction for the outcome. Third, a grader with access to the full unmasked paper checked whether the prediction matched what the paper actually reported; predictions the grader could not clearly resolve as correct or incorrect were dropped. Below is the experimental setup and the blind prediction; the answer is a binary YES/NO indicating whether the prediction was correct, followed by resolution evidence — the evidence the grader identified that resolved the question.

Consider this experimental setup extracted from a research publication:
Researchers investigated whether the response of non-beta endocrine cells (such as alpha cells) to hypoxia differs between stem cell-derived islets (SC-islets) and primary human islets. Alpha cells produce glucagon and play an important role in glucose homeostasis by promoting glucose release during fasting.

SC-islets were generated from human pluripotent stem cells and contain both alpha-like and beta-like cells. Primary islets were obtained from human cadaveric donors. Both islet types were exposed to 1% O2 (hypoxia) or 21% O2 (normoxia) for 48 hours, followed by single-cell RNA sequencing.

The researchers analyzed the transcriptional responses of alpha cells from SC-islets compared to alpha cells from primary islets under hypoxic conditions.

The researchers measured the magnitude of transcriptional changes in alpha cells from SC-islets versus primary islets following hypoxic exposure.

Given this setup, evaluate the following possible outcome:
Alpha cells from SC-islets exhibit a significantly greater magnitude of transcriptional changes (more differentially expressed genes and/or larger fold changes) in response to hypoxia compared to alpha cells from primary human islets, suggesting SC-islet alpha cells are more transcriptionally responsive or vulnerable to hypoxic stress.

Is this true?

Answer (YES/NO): YES